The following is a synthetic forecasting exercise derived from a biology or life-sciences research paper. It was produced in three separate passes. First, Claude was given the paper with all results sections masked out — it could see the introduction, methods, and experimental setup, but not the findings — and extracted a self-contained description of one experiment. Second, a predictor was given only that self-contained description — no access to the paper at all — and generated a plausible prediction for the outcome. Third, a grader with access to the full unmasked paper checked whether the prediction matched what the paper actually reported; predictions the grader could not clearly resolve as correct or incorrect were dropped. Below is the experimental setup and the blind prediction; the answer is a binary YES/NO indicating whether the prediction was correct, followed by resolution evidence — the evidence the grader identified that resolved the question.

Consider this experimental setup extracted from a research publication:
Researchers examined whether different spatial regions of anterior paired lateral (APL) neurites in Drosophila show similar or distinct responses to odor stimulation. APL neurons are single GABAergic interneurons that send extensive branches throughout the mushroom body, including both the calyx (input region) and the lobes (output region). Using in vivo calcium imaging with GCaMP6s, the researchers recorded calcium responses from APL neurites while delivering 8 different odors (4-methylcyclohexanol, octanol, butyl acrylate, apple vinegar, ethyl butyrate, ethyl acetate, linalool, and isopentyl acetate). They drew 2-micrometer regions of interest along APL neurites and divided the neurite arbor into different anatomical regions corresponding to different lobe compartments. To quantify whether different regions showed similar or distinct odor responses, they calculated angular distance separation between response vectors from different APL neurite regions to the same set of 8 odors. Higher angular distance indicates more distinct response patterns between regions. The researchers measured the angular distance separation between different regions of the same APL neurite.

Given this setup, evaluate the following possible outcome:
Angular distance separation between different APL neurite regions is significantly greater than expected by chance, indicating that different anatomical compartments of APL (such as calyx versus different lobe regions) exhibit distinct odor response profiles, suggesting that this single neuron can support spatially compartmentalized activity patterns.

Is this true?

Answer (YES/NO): YES